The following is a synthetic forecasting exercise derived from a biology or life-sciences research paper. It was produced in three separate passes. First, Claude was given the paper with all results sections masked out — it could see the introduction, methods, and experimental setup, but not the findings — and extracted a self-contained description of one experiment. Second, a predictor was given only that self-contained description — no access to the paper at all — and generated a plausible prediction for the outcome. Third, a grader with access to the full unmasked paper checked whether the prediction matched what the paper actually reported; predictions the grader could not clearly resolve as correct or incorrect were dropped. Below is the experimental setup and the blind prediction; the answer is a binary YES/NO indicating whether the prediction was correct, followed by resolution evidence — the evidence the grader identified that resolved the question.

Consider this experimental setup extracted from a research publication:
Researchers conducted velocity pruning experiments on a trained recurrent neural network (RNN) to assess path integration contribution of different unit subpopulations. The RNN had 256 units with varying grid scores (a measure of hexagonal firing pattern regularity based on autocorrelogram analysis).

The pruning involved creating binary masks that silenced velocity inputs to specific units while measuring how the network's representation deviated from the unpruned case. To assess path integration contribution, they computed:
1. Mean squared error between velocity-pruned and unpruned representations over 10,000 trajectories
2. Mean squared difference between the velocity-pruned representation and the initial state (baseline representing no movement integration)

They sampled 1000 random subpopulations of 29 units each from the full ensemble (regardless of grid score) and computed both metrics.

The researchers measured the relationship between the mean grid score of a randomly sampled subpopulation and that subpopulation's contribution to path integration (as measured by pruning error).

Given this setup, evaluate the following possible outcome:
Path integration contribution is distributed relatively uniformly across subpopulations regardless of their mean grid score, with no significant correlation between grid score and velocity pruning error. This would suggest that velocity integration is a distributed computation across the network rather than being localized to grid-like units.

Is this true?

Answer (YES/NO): NO